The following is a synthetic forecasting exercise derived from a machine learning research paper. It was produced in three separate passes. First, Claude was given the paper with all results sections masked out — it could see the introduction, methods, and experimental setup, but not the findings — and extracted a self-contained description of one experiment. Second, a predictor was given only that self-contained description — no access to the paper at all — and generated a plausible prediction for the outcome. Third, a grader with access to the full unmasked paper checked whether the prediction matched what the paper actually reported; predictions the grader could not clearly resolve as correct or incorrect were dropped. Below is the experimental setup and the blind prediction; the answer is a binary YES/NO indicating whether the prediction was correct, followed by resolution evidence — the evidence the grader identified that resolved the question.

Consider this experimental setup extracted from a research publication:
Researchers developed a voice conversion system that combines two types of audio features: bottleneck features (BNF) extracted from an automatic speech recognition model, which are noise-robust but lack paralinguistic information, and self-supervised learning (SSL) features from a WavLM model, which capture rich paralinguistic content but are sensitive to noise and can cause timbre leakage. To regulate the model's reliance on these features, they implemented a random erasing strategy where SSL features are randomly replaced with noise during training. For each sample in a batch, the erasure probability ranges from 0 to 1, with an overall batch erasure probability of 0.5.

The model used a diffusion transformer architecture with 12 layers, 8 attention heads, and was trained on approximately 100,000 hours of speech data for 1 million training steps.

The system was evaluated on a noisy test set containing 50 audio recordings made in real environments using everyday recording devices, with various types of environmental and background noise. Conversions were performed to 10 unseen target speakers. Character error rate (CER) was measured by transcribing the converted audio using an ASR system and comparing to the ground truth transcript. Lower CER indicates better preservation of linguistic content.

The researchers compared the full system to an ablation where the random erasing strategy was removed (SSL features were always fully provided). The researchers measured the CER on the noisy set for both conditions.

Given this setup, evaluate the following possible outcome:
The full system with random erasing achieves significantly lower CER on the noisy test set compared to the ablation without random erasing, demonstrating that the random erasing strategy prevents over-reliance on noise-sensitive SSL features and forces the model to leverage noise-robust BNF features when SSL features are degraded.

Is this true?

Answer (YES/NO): YES